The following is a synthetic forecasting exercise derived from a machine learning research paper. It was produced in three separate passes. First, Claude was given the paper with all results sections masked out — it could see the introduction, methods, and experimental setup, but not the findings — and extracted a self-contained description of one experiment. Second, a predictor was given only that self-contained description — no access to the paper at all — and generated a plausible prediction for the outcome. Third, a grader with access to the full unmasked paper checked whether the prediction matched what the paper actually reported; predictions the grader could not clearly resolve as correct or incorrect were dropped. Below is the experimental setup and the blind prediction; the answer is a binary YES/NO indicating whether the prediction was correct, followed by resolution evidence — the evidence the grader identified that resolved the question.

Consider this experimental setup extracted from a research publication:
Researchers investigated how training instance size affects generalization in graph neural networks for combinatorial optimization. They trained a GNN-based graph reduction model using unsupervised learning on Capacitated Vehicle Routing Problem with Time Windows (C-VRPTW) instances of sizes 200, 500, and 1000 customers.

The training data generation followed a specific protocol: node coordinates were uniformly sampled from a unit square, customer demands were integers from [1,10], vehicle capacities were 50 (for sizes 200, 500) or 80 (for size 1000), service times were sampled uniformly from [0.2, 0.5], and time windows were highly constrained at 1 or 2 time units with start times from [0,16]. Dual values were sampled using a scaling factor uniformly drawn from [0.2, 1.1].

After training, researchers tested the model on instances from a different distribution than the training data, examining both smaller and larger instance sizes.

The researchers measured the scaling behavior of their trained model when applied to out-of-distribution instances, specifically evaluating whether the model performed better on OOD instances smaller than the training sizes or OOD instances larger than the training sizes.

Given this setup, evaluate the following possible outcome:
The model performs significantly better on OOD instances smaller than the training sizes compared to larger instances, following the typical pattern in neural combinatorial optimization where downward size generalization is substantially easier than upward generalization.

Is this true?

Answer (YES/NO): YES